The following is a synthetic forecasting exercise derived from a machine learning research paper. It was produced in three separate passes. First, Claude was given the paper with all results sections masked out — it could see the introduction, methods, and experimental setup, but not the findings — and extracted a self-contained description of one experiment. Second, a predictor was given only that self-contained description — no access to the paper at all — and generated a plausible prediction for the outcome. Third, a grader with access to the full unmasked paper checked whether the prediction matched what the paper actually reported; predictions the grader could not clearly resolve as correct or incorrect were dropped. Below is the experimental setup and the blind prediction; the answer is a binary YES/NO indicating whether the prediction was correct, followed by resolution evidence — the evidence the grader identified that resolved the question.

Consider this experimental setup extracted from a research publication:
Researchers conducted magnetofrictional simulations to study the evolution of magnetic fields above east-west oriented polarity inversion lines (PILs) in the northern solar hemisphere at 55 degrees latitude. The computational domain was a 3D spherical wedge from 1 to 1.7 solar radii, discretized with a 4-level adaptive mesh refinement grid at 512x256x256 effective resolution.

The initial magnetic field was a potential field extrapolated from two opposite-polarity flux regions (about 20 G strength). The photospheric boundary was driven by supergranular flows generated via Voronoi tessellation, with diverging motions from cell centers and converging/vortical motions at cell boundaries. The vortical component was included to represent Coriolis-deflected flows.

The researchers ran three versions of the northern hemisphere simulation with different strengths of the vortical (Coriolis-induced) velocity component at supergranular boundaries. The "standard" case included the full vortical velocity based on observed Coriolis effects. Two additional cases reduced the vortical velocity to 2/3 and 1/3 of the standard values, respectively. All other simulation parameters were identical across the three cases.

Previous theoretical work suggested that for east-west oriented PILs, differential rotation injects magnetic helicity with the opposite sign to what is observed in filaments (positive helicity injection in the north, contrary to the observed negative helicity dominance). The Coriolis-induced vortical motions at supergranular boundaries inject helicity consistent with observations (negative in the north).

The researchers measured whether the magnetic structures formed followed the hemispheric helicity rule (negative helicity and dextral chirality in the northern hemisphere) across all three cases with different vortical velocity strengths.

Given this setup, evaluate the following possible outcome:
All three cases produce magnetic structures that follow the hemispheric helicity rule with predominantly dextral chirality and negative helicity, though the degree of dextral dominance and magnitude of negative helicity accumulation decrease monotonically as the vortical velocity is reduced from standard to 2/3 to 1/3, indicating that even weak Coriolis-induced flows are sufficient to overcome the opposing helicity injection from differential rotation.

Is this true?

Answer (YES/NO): YES